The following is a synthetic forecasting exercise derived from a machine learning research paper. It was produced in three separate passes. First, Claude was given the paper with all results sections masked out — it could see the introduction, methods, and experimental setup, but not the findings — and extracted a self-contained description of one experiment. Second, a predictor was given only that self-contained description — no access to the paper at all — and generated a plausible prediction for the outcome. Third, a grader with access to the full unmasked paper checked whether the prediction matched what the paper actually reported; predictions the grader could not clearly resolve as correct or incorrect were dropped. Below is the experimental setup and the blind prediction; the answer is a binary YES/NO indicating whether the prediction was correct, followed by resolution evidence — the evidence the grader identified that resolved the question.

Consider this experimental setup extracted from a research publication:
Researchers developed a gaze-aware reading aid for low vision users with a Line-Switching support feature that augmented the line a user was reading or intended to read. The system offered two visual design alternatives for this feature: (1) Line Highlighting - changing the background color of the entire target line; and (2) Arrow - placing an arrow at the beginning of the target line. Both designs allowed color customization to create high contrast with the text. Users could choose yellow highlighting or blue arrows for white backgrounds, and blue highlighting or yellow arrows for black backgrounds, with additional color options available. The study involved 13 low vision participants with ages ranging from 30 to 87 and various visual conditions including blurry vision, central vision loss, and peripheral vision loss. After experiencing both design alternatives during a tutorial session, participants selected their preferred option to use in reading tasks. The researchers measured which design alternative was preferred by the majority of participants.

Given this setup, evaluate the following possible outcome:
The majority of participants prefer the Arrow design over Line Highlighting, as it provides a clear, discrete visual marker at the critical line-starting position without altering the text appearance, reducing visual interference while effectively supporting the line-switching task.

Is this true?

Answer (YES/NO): NO